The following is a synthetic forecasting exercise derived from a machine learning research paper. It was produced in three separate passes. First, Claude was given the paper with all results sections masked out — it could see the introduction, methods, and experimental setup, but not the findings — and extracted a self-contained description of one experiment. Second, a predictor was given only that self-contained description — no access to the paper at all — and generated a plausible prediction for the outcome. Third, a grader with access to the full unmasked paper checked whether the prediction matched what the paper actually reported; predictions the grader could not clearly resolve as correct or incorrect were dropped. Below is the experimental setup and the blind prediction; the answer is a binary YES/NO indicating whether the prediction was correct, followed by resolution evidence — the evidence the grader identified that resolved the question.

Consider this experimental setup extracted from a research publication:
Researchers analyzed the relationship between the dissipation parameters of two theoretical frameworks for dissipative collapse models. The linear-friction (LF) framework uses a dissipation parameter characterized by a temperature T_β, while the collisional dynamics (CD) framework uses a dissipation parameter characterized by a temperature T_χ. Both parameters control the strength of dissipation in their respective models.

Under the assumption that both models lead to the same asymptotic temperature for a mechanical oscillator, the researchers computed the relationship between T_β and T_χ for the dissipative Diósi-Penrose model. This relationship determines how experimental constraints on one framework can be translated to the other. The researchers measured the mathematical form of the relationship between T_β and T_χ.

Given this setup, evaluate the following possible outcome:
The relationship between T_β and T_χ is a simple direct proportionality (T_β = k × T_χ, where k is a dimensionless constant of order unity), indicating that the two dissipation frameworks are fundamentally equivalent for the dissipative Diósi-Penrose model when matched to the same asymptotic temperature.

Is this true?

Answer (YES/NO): NO